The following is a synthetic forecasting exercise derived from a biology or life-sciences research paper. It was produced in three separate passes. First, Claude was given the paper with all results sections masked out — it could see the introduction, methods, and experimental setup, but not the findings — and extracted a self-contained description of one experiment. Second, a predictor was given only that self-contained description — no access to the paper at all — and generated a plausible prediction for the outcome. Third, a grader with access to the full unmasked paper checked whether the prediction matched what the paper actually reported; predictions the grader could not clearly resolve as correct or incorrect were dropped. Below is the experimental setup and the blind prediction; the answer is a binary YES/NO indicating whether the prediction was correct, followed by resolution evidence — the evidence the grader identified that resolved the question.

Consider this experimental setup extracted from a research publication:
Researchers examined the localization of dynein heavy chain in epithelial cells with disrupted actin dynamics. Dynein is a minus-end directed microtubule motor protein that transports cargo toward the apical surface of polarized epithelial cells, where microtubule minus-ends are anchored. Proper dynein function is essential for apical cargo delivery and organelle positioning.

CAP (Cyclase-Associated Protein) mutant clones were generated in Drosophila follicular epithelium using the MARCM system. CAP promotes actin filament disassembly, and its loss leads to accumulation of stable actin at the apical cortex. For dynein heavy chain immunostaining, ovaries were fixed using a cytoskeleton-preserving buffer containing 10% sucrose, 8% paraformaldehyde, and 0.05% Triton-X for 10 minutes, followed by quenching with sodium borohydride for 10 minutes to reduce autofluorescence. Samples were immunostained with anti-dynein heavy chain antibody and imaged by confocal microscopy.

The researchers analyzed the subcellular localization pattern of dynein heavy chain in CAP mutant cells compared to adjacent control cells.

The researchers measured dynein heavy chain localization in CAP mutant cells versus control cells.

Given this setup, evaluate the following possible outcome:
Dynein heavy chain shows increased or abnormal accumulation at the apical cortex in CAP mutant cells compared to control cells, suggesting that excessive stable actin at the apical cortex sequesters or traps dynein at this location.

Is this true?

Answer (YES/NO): NO